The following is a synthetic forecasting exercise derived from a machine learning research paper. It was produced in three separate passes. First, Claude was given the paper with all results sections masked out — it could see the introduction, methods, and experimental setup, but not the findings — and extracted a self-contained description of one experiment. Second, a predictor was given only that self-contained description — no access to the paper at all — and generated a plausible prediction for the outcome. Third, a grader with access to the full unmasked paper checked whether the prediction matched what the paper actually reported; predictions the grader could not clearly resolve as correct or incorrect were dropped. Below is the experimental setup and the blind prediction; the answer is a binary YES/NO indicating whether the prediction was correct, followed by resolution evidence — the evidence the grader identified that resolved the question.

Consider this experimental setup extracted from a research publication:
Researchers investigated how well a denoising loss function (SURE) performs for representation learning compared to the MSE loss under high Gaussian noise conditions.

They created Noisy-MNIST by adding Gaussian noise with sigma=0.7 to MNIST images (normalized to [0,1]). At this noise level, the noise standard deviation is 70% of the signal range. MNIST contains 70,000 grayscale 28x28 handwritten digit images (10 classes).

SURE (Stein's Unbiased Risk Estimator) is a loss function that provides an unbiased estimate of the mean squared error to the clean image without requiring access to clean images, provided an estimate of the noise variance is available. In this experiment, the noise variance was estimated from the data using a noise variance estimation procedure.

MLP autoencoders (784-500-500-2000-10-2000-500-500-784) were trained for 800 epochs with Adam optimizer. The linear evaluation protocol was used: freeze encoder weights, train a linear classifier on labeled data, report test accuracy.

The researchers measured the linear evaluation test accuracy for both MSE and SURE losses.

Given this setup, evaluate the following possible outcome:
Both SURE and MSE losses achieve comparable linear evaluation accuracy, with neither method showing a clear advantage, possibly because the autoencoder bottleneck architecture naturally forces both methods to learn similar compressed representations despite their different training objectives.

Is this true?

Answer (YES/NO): NO